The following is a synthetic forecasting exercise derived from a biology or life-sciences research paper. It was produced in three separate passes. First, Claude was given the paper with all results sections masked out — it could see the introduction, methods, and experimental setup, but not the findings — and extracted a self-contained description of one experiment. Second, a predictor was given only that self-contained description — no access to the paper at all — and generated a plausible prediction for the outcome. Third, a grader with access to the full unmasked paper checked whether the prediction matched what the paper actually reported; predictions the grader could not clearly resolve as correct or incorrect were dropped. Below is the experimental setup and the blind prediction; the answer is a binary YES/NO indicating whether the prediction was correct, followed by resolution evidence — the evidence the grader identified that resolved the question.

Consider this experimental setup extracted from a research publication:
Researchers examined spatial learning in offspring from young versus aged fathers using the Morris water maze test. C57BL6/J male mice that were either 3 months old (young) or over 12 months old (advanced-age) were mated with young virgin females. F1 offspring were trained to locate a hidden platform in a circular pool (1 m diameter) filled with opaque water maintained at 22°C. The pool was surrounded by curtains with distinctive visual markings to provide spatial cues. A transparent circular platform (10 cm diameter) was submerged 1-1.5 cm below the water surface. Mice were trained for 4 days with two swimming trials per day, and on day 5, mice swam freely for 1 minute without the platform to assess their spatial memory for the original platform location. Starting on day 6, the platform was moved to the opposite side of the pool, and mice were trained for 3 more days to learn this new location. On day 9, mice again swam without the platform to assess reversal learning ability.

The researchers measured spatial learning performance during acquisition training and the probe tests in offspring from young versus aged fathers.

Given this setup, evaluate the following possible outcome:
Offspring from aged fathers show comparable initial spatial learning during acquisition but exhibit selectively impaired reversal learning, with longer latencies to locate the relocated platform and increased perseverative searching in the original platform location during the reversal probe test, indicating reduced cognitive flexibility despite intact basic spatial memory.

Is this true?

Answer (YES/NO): NO